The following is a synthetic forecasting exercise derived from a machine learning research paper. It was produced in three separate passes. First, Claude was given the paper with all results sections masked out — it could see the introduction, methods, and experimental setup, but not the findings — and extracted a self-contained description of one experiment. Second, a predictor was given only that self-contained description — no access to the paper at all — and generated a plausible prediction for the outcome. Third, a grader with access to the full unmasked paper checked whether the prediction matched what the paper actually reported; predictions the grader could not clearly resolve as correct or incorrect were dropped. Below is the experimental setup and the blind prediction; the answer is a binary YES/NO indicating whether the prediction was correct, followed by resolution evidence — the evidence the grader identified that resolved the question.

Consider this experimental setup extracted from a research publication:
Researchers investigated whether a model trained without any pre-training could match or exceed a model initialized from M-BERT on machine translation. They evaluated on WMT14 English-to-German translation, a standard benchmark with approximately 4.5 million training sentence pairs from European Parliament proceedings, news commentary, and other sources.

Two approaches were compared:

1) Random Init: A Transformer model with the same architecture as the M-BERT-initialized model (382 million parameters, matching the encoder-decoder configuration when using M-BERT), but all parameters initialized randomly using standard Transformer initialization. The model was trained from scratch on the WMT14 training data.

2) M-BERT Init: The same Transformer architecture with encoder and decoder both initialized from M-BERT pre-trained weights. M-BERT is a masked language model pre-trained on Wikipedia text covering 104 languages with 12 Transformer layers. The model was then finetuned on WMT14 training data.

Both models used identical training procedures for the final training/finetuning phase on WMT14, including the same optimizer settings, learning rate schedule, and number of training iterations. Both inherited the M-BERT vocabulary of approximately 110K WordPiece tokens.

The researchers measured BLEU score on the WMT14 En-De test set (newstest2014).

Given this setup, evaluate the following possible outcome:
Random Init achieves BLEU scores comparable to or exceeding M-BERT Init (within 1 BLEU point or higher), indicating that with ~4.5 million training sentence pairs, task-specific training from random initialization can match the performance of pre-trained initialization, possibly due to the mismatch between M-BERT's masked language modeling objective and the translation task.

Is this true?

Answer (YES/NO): NO